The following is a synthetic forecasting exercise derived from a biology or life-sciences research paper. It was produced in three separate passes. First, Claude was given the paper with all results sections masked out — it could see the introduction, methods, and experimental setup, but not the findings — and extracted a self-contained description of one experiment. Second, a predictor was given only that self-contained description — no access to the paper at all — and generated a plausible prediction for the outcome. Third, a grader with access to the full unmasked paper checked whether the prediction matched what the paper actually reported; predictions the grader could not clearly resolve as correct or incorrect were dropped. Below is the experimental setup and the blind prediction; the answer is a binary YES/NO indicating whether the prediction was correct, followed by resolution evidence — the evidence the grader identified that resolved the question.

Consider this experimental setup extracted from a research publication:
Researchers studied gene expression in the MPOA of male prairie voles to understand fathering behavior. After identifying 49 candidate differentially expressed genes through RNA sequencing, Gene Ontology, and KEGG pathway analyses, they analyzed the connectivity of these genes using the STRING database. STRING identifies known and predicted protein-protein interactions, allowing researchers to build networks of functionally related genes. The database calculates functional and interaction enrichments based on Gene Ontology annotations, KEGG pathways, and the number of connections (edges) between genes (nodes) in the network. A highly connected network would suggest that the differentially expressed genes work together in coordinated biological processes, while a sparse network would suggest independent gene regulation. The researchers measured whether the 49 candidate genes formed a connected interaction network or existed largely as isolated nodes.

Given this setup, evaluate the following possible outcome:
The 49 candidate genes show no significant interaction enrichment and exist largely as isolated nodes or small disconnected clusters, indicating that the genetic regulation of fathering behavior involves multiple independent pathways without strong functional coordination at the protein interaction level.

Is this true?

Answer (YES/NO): NO